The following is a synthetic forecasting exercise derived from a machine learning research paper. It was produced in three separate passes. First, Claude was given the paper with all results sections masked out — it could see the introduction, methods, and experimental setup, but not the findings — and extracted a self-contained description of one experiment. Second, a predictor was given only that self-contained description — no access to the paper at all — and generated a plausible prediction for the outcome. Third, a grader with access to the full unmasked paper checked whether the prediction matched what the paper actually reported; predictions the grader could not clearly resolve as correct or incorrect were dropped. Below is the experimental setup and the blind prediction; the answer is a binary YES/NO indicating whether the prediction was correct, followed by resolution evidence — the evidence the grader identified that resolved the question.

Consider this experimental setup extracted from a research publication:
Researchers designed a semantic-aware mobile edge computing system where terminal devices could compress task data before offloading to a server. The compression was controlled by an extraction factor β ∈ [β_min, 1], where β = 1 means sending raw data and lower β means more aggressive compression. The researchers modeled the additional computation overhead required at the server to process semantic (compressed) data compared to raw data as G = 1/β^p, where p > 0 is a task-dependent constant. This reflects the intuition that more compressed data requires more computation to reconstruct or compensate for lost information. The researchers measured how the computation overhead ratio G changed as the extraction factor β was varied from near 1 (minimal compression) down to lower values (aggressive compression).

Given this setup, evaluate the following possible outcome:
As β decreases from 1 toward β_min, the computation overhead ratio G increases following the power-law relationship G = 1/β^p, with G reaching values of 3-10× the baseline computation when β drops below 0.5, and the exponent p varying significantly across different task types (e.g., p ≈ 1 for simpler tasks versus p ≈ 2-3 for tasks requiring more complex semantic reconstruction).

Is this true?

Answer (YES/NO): NO